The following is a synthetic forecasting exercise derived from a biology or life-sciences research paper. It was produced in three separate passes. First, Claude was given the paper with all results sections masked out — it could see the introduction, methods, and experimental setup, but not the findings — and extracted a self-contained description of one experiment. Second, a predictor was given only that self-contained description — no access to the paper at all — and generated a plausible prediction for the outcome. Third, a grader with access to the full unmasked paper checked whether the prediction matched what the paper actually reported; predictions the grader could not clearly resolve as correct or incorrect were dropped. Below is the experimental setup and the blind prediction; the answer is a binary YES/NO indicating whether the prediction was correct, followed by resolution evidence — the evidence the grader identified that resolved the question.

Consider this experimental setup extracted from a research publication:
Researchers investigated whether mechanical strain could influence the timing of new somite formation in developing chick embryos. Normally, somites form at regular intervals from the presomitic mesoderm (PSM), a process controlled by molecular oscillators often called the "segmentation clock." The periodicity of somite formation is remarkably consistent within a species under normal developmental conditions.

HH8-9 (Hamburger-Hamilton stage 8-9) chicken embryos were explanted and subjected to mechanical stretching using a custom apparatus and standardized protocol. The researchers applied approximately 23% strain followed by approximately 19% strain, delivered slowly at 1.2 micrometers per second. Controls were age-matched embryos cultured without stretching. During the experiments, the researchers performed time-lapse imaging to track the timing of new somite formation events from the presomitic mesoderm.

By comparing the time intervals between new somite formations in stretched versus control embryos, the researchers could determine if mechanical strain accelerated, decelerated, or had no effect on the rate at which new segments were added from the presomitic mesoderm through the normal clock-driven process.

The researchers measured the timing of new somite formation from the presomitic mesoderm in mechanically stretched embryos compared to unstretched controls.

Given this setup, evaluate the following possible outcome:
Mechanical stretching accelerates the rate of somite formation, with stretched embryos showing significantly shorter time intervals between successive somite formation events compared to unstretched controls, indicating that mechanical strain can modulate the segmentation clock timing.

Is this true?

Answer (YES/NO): NO